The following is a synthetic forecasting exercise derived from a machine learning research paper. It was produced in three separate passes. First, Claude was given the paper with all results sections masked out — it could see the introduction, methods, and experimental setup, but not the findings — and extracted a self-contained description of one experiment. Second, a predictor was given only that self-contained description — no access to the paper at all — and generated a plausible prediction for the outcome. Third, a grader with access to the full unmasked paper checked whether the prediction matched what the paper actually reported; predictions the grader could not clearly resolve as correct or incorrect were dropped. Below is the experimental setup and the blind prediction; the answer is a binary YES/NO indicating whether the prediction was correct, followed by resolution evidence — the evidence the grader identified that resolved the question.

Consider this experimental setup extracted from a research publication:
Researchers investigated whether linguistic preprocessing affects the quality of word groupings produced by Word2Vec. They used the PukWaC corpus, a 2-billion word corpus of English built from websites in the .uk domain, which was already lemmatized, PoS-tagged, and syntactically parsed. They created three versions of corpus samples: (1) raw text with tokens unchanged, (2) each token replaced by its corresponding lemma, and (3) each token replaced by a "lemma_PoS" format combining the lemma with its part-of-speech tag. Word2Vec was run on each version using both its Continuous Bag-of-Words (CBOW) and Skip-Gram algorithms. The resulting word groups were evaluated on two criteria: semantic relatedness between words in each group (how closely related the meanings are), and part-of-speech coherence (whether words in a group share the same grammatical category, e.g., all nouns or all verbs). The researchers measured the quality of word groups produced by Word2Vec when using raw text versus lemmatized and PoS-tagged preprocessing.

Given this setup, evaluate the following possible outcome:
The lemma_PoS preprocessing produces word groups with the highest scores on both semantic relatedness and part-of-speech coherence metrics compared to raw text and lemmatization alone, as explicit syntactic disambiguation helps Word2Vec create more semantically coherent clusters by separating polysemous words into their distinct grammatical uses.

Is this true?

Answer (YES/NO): NO